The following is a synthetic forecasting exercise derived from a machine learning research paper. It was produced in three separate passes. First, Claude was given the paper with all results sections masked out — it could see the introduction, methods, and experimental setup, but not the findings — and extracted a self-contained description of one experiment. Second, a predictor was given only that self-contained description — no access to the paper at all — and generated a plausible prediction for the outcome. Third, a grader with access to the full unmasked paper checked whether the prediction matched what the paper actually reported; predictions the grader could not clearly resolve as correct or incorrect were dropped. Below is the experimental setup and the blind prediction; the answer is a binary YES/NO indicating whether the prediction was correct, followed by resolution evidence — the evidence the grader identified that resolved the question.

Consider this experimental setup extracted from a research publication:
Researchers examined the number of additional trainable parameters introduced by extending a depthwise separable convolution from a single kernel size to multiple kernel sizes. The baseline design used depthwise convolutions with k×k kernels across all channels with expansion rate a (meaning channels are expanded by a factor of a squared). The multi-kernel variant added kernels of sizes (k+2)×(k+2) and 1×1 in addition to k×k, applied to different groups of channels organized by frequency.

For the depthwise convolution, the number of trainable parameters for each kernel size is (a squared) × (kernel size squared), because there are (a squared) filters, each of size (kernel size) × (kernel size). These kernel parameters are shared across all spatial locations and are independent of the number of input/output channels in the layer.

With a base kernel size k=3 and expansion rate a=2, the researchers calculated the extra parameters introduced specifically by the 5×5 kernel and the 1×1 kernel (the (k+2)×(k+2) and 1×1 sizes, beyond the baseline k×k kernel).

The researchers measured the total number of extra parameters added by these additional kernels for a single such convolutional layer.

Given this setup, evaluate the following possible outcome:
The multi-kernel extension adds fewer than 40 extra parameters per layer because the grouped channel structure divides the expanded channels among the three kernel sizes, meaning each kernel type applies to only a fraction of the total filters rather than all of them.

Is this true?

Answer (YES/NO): NO